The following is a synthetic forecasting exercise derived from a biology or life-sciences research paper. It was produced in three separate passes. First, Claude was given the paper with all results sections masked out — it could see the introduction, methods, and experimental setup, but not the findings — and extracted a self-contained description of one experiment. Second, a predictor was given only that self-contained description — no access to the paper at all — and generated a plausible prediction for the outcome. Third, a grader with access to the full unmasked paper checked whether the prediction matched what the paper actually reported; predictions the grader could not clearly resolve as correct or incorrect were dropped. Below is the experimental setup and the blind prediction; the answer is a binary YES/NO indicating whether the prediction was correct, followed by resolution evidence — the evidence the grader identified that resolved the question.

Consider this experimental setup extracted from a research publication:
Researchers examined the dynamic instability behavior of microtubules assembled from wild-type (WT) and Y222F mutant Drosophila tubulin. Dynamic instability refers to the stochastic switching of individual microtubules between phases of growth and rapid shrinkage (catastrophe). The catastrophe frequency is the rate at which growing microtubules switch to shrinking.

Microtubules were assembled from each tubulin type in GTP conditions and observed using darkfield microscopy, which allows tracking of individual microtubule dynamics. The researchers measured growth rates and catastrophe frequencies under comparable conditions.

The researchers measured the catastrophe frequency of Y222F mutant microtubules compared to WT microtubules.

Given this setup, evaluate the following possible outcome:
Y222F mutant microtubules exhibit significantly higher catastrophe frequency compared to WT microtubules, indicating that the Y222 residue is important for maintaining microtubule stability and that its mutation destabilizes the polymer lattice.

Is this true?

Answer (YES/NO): NO